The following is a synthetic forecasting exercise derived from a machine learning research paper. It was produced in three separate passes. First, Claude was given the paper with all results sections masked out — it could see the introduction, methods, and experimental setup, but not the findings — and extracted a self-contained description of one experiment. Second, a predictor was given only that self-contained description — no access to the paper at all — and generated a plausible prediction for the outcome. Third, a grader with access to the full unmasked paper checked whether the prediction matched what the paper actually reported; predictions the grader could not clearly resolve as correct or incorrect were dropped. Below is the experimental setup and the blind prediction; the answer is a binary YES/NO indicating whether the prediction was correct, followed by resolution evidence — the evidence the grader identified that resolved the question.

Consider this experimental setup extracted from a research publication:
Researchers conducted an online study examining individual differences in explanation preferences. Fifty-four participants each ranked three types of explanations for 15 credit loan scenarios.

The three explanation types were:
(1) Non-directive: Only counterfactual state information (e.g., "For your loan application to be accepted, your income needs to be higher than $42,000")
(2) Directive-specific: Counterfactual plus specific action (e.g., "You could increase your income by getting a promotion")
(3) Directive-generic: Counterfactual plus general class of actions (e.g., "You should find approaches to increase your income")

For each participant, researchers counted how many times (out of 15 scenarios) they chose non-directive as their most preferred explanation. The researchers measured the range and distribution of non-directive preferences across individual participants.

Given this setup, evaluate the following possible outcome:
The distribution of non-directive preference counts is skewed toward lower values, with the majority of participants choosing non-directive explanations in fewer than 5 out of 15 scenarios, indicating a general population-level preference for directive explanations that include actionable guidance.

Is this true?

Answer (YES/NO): YES